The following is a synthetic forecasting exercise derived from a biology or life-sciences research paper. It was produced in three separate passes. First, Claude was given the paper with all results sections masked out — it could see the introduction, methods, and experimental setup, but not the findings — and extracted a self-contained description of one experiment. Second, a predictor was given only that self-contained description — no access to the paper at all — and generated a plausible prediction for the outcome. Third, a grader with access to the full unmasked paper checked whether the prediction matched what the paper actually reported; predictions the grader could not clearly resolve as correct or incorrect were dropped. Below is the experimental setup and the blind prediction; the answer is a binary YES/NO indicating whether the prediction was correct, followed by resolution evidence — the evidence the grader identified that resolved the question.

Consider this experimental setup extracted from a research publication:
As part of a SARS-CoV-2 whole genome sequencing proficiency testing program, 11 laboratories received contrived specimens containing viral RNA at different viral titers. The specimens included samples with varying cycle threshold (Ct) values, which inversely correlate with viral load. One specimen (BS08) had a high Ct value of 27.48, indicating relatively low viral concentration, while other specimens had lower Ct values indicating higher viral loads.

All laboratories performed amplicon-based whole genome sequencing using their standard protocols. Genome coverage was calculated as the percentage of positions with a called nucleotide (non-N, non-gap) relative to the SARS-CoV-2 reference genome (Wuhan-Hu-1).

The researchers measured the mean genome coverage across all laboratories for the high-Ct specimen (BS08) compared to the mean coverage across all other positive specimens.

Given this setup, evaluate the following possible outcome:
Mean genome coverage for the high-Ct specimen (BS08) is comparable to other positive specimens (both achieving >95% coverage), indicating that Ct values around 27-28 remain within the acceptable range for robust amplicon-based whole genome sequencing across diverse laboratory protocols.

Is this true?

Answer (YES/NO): NO